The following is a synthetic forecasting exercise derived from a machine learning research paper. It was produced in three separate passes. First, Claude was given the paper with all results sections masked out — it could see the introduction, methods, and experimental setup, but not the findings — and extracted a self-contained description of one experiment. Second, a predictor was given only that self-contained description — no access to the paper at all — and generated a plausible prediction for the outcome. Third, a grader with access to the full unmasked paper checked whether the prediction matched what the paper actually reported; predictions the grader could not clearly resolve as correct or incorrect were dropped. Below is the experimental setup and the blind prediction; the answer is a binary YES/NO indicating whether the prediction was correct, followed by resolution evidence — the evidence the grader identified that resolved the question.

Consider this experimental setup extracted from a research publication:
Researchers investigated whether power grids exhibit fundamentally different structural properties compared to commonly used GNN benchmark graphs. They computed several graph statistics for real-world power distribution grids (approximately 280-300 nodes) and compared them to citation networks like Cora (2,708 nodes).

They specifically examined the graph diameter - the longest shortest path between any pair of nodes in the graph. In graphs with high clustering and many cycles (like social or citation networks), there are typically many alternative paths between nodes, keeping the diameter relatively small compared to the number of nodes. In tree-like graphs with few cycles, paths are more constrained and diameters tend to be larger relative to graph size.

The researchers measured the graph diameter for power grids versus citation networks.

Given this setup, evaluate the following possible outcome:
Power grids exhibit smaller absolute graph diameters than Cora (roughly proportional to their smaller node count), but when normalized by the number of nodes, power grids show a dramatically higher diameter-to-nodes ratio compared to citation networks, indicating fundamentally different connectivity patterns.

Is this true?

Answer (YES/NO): NO